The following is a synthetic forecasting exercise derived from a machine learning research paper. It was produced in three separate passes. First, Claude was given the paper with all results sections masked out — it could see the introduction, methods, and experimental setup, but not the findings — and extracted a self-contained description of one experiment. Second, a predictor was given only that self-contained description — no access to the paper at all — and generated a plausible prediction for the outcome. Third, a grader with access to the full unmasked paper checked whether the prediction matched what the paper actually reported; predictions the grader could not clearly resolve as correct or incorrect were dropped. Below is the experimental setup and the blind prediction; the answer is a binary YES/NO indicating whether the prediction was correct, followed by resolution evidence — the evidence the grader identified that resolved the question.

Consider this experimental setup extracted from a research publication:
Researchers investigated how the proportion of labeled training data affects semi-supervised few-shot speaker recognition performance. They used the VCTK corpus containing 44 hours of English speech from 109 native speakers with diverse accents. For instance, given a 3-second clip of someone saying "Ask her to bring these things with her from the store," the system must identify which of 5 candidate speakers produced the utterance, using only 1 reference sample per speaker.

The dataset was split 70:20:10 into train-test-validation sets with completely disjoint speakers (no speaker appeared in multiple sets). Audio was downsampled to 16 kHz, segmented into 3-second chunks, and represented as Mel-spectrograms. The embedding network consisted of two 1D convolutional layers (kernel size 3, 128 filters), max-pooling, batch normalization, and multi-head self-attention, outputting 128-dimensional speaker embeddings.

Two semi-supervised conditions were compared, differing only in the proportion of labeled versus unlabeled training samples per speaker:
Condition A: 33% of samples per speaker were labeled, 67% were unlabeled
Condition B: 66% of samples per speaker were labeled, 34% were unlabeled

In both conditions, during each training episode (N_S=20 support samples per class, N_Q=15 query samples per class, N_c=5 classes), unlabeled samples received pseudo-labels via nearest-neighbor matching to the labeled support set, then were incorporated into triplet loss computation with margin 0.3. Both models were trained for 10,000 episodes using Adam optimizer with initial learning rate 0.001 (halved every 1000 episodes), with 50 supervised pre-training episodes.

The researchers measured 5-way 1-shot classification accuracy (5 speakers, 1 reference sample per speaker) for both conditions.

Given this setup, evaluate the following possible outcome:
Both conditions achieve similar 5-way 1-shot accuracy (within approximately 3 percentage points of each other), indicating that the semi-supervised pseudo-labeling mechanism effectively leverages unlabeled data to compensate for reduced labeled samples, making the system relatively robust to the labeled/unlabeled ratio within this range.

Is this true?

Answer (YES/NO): YES